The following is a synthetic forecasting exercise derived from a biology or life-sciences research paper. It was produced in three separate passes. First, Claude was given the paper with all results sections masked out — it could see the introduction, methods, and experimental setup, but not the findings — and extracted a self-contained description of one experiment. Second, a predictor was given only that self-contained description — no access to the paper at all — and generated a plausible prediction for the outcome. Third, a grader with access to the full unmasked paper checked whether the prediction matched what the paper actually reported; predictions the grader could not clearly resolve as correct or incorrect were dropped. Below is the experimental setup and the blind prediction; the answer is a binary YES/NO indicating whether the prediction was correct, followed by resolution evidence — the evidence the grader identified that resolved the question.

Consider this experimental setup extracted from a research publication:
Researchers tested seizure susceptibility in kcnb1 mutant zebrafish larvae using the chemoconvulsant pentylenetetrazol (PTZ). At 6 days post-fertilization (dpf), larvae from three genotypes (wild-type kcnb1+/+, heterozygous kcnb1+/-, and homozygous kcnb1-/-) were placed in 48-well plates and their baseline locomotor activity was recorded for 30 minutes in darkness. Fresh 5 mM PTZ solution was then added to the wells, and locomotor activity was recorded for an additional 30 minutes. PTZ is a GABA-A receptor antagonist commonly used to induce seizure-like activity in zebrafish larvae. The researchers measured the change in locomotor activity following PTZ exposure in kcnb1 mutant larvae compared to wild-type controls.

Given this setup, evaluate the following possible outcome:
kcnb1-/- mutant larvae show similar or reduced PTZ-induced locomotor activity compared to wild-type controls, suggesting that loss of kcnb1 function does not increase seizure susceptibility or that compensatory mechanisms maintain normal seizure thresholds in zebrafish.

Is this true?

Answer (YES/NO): NO